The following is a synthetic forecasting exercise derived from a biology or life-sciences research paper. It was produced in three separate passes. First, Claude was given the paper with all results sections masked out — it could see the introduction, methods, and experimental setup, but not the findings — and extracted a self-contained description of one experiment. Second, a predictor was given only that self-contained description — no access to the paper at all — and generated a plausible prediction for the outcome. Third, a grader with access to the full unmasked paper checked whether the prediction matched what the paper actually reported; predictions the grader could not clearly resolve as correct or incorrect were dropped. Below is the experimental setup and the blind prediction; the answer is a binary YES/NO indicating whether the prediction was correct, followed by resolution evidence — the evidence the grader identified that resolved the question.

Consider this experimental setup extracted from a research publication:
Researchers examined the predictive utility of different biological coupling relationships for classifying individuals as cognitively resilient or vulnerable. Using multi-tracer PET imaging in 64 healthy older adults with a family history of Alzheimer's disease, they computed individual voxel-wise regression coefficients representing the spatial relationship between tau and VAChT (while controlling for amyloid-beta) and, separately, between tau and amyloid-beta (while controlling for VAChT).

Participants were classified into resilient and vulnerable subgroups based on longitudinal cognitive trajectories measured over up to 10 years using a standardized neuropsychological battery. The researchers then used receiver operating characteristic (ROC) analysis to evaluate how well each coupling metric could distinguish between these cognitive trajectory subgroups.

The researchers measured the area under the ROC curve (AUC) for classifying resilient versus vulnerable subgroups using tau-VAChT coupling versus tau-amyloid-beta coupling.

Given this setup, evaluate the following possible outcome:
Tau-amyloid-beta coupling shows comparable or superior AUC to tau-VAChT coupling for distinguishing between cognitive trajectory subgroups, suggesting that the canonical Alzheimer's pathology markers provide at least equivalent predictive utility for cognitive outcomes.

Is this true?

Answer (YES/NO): NO